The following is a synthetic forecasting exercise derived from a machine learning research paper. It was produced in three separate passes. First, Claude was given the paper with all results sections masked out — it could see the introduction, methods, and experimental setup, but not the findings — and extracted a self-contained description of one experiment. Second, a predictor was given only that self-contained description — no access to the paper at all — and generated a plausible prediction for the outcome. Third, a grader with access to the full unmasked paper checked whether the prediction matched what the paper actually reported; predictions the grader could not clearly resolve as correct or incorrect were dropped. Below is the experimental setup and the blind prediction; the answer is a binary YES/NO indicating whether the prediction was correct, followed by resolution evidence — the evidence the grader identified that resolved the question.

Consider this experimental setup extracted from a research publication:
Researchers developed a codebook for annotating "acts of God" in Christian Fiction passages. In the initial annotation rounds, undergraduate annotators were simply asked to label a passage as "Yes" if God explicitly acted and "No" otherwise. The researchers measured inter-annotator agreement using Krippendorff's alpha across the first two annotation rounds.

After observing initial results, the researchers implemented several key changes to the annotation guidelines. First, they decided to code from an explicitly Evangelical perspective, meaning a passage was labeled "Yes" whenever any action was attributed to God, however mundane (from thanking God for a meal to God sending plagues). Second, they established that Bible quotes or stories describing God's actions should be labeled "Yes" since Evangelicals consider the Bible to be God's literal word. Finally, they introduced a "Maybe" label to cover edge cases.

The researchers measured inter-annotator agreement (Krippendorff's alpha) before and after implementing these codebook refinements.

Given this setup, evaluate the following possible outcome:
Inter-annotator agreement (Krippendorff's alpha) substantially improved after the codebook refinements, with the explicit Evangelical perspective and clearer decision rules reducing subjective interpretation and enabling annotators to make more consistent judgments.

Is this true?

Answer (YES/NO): YES